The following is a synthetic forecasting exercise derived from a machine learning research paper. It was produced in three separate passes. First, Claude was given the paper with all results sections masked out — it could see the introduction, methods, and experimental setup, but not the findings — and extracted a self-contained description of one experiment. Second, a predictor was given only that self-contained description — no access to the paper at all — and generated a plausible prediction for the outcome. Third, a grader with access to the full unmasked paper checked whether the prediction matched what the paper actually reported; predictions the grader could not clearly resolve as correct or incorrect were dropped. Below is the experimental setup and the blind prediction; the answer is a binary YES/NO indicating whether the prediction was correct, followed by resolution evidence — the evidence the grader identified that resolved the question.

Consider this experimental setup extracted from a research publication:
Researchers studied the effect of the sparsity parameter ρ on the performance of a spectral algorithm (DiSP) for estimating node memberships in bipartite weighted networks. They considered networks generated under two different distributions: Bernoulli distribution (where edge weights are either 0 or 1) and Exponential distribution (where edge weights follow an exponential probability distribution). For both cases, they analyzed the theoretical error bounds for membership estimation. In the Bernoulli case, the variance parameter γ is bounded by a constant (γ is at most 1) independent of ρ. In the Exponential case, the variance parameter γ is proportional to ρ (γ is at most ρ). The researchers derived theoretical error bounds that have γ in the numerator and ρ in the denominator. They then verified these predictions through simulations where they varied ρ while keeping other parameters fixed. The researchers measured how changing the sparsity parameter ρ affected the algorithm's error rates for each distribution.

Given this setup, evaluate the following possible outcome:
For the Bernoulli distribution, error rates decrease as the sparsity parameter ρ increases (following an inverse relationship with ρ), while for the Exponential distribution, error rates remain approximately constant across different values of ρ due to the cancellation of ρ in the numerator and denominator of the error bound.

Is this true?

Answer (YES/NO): YES